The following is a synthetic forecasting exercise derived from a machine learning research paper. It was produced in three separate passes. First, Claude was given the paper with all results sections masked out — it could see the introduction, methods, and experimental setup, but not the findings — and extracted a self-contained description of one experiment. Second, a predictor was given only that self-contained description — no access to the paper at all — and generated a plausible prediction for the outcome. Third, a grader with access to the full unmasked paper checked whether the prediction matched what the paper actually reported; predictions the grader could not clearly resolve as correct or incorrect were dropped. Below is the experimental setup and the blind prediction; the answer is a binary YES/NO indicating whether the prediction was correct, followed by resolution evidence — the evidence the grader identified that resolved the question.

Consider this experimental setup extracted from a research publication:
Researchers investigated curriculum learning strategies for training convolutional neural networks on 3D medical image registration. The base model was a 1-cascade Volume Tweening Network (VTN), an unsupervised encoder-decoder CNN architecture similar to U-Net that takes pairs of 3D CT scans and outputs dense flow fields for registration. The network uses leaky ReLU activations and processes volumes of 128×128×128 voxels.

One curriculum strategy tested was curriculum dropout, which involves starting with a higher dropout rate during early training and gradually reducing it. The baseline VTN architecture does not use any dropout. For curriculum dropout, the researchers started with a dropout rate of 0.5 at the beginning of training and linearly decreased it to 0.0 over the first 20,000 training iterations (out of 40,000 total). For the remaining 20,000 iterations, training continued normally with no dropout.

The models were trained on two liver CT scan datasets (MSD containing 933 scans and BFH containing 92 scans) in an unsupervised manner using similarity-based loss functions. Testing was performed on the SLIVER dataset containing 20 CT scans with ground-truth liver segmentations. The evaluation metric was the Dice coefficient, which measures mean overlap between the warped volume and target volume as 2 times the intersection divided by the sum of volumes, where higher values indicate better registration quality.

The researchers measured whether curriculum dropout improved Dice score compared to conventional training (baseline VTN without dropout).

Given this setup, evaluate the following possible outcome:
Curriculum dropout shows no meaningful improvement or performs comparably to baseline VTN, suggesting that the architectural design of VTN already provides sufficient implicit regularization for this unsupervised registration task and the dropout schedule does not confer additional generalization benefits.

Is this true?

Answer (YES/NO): NO